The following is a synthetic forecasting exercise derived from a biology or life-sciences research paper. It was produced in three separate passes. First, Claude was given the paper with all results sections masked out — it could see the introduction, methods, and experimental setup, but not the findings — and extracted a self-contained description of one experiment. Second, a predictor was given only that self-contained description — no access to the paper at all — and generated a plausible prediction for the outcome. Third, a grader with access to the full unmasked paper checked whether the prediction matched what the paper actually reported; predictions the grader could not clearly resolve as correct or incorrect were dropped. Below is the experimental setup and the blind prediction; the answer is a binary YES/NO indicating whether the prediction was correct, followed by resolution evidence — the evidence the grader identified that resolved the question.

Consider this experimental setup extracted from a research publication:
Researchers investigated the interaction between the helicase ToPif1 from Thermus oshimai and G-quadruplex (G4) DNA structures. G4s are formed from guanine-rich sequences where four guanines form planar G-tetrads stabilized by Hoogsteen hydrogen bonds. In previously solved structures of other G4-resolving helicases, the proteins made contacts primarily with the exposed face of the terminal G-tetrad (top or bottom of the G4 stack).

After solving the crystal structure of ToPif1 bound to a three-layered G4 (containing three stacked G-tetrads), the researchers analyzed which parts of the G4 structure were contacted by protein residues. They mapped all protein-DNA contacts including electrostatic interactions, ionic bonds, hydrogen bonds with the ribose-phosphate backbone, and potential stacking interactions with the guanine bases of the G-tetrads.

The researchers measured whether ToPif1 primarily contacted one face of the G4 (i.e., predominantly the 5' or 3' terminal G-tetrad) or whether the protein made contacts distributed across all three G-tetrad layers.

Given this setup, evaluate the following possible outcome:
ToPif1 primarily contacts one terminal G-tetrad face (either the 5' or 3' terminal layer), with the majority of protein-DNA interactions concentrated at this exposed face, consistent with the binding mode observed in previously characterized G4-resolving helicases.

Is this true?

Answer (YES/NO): NO